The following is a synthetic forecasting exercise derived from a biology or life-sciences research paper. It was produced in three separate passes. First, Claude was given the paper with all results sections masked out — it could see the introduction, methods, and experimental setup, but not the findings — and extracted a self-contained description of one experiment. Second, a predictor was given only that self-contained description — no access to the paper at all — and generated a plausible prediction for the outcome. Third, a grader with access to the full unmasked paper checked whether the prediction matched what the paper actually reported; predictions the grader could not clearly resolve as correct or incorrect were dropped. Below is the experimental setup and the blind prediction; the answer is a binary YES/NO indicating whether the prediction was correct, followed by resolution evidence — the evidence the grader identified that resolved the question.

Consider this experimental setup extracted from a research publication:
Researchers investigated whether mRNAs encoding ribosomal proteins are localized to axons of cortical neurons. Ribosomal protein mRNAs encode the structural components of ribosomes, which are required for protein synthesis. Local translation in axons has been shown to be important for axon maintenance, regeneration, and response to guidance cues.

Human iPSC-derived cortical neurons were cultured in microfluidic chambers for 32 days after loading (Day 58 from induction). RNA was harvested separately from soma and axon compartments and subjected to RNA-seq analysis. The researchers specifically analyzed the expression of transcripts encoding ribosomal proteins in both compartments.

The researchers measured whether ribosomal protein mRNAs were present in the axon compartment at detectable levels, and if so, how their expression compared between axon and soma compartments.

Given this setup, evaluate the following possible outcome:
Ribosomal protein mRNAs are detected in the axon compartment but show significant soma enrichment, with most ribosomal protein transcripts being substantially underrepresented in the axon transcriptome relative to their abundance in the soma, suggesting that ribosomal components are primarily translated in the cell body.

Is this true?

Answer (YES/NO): NO